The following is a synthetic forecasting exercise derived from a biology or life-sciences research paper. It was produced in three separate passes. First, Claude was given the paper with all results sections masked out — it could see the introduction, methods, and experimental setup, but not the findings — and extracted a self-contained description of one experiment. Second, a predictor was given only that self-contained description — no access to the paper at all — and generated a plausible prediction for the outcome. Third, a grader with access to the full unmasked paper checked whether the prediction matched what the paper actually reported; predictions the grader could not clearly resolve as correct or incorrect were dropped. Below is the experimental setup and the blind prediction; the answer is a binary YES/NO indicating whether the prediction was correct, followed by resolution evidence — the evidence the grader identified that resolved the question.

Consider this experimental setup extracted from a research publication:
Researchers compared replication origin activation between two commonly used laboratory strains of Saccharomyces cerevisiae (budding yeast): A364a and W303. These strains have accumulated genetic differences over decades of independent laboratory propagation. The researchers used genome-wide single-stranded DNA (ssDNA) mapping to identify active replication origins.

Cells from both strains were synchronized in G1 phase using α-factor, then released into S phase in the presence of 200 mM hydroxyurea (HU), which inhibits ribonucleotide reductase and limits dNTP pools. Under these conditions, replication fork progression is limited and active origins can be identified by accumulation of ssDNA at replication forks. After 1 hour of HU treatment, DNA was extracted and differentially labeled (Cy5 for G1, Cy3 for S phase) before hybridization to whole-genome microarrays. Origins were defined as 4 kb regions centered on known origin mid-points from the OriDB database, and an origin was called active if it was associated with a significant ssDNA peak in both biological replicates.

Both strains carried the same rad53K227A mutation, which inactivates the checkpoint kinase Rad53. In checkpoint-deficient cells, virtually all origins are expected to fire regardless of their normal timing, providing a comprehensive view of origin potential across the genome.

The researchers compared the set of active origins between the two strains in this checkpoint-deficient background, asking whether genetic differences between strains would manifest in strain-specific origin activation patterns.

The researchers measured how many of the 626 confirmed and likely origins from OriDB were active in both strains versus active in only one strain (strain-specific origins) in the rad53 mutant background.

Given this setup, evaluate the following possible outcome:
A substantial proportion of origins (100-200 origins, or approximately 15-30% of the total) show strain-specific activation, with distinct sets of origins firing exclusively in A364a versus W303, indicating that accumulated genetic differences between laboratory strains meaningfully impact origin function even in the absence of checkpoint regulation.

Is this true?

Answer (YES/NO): NO